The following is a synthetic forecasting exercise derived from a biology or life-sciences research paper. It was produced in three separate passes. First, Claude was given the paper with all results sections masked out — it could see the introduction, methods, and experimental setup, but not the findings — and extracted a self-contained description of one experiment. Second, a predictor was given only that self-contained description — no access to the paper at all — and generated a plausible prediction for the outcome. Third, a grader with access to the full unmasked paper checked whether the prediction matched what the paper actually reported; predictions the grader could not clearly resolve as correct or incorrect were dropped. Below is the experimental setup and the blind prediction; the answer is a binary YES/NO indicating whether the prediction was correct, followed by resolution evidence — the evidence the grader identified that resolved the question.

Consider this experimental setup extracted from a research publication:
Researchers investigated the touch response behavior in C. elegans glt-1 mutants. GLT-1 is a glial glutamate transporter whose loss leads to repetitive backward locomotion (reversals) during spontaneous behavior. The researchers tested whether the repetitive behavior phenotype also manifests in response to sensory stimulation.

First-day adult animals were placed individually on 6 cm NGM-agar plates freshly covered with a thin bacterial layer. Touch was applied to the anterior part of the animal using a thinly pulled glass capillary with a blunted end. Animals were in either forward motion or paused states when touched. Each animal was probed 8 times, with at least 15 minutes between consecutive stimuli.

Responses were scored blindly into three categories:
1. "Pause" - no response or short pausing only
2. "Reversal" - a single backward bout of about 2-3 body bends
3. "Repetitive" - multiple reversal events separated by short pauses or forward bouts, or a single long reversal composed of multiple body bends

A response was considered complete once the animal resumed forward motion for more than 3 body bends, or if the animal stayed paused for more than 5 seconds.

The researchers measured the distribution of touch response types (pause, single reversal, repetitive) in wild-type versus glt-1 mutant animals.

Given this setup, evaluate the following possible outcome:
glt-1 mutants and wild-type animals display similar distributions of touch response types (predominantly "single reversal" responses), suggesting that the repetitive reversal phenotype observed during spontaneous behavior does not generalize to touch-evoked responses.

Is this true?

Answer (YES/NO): NO